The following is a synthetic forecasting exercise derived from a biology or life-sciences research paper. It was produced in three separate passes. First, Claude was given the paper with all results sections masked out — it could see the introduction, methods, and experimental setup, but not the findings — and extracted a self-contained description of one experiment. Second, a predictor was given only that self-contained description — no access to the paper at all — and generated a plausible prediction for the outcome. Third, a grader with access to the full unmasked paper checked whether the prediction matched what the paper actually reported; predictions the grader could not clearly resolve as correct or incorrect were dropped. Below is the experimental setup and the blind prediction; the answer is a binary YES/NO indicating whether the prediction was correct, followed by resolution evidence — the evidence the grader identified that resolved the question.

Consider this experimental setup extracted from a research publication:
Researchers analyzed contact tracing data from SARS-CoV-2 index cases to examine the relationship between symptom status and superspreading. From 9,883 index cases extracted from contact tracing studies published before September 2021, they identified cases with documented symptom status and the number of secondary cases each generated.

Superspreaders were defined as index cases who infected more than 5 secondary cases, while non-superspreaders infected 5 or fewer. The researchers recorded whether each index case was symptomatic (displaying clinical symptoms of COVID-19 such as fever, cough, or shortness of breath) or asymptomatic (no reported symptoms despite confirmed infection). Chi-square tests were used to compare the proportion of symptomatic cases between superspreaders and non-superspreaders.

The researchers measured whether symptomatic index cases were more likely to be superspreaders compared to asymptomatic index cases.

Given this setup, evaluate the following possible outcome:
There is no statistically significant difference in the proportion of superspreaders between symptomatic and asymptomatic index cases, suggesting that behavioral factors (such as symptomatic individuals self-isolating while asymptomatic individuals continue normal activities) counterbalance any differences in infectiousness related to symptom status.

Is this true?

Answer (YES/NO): NO